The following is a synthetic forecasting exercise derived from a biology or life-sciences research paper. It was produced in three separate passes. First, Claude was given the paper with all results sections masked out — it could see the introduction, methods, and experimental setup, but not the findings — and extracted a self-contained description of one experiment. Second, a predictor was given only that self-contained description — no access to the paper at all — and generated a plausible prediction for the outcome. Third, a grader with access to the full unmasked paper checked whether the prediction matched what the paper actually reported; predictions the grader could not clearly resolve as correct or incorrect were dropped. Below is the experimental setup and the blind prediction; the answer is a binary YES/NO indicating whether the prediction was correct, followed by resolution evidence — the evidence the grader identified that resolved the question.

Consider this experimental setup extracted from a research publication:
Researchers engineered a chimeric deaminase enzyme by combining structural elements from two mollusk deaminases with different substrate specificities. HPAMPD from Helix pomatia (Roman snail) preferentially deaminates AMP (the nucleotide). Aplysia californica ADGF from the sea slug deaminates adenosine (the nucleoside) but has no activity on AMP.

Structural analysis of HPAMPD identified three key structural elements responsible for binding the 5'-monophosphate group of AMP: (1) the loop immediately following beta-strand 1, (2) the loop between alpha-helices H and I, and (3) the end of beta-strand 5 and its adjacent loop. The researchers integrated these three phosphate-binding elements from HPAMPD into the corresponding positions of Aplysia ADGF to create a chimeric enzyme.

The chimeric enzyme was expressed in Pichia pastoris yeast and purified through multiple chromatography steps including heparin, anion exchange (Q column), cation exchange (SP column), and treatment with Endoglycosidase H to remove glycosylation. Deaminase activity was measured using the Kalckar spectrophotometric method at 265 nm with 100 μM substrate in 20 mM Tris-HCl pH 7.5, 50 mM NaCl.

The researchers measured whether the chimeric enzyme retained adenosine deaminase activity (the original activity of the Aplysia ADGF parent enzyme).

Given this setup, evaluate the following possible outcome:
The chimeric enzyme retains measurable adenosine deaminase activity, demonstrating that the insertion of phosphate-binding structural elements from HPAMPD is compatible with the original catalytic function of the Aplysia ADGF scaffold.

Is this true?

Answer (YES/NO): YES